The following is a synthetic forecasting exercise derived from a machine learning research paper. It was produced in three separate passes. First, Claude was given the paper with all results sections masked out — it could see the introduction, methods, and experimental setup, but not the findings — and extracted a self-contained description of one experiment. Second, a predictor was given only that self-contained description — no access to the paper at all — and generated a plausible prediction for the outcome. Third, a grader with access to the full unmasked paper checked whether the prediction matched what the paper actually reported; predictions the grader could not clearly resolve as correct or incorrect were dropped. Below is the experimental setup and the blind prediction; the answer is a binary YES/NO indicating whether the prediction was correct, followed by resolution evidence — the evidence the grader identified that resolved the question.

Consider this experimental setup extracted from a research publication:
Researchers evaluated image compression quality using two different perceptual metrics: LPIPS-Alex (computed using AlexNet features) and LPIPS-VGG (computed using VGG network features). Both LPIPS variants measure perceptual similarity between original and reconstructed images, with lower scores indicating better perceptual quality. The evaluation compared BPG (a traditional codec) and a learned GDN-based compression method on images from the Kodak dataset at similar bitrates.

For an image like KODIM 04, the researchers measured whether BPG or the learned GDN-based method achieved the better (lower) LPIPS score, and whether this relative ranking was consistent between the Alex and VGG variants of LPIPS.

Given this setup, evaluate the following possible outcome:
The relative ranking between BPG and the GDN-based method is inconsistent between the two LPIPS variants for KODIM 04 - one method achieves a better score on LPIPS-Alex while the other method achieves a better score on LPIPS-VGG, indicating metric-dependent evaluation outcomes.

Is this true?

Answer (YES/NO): YES